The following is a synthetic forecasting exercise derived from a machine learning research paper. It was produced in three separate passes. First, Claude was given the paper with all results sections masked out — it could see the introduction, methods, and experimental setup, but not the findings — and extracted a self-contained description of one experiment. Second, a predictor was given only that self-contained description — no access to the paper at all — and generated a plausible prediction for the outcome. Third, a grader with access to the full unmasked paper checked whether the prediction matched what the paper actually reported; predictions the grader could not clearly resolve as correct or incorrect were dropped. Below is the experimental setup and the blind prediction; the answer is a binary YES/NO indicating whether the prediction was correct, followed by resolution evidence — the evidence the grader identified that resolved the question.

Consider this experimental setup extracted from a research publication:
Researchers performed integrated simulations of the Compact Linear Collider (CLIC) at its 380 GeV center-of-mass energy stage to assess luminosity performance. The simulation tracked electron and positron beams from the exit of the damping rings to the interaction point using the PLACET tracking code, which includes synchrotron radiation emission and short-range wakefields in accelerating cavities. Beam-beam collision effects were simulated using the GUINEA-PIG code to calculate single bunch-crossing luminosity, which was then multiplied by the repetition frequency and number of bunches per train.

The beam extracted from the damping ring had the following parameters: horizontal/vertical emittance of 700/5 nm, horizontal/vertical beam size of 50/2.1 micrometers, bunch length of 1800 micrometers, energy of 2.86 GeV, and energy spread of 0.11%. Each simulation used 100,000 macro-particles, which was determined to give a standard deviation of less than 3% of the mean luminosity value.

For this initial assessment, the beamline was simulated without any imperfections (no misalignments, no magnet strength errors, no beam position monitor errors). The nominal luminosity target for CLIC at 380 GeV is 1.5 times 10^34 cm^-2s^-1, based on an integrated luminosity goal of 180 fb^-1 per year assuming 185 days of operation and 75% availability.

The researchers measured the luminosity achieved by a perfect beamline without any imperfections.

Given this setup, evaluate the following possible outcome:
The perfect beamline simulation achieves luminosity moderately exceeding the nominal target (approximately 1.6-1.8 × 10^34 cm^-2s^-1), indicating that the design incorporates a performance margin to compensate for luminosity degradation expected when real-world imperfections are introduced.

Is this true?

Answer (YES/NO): NO